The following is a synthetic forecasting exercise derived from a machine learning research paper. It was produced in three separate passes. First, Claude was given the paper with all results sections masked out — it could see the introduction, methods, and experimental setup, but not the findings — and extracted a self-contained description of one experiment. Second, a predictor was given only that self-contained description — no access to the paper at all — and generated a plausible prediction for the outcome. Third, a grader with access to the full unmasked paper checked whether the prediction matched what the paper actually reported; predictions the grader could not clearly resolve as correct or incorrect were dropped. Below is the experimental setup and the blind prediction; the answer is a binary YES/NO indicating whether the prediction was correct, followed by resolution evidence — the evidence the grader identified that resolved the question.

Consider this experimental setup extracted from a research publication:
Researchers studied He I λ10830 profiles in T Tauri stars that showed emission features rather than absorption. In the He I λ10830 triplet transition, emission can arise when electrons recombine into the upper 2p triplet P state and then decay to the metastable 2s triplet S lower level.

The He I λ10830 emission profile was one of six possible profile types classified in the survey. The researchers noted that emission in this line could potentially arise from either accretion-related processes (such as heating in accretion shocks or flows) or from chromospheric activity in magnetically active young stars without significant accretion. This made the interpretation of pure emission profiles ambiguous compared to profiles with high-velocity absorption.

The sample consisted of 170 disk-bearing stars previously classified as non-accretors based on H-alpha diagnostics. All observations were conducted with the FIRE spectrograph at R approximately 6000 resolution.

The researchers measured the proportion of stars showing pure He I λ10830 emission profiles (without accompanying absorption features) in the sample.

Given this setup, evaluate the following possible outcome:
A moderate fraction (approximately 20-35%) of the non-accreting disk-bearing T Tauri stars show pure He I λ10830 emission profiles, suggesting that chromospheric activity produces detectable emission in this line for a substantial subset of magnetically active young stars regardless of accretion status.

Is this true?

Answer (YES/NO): NO